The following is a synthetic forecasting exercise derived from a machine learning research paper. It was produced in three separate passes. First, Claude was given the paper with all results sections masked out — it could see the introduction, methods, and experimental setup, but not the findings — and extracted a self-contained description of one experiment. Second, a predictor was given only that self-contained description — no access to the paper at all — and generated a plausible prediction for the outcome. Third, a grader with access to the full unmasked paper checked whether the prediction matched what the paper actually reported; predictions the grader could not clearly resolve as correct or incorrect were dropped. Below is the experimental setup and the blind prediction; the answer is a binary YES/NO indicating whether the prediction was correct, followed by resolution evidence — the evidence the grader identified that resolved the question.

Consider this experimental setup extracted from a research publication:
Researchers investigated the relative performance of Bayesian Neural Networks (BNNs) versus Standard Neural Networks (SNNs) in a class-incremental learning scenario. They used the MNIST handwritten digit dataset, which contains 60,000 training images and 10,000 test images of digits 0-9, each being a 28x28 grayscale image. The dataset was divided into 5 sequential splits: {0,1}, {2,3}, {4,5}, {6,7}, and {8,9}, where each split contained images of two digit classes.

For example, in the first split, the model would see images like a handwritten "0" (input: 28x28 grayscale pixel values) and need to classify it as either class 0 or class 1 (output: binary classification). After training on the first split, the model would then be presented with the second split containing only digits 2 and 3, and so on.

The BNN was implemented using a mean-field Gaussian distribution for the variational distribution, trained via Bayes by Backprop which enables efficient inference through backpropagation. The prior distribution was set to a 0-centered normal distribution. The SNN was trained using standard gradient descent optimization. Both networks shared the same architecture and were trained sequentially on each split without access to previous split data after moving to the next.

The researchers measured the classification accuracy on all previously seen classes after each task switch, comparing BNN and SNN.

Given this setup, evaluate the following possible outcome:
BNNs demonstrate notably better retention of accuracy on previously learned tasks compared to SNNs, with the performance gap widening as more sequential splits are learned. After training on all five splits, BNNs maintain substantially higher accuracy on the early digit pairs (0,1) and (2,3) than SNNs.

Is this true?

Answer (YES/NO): NO